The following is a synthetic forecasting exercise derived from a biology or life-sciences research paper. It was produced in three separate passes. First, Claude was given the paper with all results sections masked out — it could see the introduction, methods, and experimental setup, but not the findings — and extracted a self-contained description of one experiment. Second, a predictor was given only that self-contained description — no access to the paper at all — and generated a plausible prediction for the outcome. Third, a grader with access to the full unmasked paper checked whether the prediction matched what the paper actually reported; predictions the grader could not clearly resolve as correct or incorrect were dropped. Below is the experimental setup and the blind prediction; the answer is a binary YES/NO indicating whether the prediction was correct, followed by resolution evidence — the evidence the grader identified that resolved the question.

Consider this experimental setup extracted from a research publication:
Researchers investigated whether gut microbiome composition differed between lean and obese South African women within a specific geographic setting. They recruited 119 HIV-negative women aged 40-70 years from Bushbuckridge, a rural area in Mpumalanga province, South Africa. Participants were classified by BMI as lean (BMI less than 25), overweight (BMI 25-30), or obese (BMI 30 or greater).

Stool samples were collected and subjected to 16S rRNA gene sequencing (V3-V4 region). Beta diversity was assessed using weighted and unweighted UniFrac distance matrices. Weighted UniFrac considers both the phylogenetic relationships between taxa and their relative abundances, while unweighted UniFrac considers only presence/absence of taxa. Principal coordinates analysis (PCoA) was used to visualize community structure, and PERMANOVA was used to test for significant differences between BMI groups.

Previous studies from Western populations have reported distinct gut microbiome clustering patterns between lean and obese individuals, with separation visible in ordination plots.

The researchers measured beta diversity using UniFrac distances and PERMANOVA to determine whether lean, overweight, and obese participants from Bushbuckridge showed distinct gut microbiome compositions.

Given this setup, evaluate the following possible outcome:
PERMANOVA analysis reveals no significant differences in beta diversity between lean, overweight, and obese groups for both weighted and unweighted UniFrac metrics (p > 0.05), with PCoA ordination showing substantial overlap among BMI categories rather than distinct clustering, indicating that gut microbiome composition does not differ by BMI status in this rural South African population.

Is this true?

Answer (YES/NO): NO